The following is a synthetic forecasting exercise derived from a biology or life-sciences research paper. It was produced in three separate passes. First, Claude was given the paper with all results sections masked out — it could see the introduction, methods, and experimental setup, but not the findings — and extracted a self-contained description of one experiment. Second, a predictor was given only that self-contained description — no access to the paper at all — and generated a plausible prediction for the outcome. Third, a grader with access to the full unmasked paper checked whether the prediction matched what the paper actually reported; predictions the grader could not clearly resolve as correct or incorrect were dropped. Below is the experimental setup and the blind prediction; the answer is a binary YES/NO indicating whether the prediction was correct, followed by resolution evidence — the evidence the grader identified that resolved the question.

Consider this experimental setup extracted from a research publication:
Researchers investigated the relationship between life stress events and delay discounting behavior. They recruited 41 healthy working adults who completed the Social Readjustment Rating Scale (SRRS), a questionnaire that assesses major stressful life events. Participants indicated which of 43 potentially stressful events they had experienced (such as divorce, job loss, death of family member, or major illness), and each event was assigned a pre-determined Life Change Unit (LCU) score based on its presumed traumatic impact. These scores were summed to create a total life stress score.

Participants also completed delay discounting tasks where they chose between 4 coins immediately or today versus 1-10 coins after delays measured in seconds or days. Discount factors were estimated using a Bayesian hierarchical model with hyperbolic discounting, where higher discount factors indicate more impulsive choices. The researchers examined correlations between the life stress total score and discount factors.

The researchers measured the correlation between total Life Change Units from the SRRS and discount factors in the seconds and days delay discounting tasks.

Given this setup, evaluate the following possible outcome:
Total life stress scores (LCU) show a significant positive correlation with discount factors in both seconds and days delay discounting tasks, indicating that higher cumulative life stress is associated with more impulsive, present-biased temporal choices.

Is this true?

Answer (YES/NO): NO